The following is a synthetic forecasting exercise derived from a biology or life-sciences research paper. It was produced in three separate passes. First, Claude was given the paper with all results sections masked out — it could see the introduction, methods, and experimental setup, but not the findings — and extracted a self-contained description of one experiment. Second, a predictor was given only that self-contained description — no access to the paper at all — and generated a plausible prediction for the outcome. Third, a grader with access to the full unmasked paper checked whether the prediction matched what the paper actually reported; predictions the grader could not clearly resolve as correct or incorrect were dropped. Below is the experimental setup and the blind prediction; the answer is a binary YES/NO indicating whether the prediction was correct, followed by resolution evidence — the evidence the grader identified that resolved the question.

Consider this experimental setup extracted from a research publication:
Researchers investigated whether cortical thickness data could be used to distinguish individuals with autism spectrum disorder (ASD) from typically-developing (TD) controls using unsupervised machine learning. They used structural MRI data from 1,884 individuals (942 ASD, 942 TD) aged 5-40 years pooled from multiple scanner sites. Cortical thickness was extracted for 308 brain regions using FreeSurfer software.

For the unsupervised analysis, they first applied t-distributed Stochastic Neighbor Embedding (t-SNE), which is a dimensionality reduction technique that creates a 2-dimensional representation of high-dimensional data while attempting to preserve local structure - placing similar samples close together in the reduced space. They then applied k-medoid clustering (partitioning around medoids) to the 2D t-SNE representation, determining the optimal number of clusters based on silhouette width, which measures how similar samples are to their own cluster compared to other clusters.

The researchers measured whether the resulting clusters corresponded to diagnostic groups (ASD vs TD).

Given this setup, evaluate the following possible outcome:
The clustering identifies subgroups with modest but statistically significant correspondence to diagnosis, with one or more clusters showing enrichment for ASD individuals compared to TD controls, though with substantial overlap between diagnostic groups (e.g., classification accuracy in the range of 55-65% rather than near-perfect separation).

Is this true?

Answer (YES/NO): NO